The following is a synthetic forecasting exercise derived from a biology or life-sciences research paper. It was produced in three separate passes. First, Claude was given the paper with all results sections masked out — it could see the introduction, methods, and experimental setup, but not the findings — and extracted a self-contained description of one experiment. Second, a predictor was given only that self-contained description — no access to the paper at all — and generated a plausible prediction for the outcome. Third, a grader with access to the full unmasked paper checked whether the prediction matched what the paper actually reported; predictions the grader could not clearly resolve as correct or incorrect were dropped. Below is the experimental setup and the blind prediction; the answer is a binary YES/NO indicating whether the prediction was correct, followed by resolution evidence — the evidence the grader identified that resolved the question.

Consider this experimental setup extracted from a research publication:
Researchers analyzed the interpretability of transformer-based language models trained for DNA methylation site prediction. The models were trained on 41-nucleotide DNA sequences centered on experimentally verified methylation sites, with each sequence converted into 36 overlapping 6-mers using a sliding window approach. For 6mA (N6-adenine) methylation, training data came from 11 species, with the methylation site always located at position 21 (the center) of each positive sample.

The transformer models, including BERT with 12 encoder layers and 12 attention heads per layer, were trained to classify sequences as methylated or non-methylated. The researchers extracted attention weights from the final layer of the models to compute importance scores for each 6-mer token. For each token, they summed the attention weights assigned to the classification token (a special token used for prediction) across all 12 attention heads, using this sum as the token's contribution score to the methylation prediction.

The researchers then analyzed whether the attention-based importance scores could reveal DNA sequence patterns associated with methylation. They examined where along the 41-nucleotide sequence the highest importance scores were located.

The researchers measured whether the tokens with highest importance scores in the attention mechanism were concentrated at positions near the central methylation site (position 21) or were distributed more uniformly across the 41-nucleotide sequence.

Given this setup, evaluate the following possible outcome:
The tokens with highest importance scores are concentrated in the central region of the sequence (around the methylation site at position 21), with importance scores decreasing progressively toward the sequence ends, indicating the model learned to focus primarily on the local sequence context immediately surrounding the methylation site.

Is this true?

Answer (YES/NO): NO